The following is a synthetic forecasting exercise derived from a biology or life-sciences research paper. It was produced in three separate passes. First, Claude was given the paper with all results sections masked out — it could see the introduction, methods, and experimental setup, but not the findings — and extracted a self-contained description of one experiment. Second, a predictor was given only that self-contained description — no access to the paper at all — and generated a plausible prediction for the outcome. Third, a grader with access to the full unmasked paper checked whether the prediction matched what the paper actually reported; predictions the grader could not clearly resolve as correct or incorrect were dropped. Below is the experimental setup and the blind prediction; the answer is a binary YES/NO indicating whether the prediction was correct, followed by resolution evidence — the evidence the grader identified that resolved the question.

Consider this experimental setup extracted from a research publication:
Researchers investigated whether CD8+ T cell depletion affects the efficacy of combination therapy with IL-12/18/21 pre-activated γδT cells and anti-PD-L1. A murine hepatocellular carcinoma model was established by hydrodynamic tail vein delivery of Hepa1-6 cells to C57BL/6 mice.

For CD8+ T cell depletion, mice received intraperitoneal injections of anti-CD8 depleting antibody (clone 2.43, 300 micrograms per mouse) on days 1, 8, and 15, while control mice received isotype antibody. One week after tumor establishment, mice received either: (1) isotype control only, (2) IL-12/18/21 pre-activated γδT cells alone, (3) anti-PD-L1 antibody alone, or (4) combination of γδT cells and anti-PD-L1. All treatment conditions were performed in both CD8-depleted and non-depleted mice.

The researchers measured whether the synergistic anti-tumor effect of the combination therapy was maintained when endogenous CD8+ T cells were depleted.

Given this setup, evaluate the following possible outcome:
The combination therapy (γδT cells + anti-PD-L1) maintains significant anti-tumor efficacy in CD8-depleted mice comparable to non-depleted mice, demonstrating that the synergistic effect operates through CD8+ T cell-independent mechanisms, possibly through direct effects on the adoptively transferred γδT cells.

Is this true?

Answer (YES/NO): NO